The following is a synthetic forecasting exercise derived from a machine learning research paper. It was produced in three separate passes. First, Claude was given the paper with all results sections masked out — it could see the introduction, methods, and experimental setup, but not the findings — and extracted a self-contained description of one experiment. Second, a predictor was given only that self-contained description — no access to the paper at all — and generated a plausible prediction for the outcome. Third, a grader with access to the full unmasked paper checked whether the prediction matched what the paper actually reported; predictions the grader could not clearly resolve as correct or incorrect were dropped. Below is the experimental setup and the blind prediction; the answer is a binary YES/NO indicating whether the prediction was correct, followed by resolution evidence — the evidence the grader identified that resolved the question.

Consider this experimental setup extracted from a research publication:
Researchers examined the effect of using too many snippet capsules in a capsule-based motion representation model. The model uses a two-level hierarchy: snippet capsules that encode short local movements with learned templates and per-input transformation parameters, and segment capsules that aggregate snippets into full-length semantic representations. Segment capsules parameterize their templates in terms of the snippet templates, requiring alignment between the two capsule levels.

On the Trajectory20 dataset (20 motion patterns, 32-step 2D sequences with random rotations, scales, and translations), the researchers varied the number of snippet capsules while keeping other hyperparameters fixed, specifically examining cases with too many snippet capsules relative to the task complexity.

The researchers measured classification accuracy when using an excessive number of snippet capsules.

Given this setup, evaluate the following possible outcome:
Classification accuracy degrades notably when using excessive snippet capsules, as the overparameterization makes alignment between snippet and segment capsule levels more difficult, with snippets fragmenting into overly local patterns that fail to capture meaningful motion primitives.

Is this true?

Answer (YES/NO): YES